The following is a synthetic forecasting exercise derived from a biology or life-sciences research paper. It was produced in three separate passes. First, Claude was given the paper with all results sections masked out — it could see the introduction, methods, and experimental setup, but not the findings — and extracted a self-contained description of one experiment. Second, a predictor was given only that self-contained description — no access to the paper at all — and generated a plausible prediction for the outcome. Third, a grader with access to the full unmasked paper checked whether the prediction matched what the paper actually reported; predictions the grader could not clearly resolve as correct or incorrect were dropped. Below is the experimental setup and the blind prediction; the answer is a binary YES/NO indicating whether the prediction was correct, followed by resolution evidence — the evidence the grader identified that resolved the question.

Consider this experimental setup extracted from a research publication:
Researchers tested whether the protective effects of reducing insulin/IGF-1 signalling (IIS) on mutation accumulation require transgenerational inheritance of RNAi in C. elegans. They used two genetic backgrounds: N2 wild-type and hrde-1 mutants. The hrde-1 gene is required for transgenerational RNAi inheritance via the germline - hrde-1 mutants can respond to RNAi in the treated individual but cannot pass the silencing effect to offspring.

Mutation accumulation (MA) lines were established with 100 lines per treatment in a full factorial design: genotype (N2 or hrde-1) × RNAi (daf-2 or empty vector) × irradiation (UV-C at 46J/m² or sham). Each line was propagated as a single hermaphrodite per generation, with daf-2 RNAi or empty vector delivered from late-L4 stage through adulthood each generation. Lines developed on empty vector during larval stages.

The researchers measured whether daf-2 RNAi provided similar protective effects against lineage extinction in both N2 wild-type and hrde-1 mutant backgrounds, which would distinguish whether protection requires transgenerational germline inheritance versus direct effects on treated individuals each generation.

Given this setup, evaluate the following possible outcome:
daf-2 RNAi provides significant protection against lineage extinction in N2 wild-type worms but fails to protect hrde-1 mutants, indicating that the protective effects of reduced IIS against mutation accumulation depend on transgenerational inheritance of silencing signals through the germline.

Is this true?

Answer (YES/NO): YES